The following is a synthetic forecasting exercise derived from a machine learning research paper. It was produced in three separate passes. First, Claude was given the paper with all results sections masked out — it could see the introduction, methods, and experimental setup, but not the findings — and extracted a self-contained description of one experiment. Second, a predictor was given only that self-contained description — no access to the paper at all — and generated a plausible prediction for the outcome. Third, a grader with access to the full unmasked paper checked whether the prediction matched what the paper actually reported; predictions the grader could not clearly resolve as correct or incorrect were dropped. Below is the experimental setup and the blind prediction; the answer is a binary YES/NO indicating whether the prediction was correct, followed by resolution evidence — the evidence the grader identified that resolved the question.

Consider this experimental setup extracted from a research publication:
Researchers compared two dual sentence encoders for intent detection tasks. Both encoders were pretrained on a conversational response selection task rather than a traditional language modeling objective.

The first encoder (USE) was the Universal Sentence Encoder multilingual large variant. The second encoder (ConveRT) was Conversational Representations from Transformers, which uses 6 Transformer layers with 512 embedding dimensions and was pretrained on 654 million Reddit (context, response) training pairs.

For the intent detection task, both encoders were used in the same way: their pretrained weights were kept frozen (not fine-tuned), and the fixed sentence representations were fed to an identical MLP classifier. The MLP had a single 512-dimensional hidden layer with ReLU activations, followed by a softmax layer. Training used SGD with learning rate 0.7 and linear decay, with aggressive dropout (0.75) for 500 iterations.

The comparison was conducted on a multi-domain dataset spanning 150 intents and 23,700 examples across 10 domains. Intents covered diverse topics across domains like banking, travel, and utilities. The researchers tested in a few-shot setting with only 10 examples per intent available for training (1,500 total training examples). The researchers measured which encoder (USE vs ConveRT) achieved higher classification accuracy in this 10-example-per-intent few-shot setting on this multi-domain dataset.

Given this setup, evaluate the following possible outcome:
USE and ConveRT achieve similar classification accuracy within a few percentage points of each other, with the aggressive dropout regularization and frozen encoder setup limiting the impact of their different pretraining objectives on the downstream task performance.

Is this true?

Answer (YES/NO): YES